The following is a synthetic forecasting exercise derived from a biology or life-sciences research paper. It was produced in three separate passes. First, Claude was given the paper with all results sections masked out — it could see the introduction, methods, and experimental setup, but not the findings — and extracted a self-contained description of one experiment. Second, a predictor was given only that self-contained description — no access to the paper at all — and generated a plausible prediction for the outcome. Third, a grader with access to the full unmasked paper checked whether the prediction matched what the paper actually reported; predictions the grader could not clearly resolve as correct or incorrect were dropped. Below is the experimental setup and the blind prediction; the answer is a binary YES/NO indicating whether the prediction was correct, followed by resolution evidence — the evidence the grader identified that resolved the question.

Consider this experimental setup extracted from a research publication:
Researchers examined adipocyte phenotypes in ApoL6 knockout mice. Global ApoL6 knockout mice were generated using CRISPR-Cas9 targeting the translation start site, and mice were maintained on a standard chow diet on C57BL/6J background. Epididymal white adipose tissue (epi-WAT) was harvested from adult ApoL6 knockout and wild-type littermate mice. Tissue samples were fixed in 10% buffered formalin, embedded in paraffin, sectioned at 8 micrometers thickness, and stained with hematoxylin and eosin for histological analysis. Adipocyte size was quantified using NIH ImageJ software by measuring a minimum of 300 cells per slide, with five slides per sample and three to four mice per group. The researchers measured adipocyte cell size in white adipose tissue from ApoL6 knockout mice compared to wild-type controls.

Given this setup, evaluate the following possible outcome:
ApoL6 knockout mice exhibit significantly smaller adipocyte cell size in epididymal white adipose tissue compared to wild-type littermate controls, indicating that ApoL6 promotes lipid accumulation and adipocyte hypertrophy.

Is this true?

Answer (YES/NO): YES